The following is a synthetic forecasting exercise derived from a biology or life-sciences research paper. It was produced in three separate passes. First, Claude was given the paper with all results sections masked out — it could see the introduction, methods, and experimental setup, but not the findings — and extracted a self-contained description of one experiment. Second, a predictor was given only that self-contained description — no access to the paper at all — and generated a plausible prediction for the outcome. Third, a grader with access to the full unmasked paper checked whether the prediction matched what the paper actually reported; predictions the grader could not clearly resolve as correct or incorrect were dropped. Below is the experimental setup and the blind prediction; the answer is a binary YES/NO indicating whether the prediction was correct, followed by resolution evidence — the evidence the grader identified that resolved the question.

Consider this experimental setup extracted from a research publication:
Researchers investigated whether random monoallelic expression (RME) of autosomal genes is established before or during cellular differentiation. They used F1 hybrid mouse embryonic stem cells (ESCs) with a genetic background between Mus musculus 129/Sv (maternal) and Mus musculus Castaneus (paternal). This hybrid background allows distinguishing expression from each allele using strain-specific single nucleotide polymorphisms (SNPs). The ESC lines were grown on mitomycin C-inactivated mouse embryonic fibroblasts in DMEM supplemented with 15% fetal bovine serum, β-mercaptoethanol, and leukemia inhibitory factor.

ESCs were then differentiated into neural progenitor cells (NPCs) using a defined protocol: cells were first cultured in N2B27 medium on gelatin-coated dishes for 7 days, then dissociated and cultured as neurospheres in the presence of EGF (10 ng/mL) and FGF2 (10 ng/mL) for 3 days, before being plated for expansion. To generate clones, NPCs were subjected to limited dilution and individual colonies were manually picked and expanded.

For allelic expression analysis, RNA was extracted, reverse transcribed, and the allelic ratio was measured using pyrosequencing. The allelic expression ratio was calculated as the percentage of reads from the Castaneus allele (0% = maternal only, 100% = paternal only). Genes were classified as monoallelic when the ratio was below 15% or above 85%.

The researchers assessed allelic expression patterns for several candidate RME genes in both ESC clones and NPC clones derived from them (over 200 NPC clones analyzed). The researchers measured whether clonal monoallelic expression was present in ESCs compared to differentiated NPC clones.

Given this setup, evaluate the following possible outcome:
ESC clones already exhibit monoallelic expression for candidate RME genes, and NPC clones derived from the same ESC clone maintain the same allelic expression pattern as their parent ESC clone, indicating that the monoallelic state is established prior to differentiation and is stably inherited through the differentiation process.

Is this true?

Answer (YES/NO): NO